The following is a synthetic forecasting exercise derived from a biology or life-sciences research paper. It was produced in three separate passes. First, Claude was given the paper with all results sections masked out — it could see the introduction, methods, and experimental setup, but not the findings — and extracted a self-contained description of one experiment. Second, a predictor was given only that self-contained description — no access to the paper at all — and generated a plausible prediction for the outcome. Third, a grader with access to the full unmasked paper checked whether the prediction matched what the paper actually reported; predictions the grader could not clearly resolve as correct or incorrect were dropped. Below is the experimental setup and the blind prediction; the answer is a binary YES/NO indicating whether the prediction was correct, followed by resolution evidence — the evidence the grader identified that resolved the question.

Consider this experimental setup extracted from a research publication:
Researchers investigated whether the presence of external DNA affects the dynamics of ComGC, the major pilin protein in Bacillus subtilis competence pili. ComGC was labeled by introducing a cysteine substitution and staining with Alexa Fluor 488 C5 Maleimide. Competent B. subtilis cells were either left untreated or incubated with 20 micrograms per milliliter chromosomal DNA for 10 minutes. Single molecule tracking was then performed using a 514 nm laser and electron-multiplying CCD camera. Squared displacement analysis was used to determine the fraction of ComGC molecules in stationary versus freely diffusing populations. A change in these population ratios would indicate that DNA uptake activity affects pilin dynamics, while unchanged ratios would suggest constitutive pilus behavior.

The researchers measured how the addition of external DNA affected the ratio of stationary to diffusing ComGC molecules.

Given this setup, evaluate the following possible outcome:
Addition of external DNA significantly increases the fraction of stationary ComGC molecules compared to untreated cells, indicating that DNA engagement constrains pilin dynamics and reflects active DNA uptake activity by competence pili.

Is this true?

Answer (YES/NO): YES